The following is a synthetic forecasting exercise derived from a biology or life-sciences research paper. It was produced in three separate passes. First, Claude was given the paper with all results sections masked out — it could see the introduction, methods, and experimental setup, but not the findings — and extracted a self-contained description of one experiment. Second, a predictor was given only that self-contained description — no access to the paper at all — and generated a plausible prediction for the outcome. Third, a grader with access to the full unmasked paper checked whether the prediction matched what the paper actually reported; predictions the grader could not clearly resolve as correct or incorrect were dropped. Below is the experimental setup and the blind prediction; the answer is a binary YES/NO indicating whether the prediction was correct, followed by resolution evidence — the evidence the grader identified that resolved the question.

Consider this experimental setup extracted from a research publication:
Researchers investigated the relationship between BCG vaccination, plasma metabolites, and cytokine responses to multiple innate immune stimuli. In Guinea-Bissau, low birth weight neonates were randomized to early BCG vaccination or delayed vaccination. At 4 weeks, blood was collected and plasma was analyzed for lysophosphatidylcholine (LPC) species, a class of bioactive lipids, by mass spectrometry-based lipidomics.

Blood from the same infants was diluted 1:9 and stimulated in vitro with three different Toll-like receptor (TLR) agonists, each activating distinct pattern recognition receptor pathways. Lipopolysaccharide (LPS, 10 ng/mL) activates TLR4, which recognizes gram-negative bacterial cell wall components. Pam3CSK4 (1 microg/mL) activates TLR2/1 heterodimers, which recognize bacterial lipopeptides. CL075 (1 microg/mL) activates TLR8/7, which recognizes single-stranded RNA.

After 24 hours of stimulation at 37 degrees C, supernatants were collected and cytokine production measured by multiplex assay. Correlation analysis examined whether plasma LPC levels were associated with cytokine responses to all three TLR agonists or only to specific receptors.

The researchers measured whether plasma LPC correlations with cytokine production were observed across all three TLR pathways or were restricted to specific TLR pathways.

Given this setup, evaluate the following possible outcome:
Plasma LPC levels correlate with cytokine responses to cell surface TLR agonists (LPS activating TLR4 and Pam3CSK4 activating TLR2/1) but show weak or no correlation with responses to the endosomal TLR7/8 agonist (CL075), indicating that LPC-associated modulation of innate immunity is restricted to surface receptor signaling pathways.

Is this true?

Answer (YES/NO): NO